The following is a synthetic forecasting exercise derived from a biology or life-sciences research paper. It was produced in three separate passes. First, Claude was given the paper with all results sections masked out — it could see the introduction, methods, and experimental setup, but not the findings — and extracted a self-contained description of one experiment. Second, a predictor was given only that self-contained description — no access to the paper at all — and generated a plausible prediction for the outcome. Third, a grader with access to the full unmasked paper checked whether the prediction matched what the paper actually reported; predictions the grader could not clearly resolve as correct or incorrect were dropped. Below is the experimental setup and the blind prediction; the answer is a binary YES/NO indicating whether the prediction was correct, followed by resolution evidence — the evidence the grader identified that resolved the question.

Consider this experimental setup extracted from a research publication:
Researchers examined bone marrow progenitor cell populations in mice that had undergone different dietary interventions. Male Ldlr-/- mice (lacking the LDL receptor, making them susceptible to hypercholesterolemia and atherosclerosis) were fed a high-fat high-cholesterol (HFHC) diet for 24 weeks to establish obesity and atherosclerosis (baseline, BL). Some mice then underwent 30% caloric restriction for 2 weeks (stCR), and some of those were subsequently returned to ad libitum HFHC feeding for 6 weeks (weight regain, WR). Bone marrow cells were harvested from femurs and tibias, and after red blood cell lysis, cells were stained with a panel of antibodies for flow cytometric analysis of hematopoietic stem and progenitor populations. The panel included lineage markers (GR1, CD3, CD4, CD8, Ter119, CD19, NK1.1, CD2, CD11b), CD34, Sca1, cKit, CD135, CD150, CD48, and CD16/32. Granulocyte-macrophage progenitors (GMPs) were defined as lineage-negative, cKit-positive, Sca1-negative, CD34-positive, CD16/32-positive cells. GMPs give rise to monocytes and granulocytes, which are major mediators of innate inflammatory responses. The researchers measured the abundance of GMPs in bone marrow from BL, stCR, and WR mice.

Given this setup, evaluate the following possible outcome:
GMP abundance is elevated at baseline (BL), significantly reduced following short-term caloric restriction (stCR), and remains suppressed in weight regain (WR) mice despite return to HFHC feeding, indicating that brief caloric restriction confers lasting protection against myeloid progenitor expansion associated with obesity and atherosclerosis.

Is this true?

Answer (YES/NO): NO